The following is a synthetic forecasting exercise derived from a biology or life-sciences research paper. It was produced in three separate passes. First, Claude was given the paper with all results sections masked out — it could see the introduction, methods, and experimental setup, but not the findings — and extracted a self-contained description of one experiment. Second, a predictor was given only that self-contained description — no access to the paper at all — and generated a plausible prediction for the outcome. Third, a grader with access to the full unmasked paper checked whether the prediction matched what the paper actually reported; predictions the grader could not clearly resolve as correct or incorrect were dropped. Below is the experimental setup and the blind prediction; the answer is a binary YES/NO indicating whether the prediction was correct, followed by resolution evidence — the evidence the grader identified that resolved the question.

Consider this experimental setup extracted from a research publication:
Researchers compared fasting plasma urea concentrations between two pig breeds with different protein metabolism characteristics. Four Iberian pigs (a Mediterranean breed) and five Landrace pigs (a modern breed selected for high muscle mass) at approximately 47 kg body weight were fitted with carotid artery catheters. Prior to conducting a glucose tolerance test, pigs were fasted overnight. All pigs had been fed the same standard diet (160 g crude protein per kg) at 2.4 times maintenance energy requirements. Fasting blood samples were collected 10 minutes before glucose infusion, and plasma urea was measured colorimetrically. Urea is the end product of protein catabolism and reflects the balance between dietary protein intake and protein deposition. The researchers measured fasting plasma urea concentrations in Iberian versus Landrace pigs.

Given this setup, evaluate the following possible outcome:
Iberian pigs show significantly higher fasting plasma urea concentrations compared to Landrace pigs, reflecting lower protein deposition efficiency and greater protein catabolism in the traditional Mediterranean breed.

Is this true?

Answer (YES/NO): NO